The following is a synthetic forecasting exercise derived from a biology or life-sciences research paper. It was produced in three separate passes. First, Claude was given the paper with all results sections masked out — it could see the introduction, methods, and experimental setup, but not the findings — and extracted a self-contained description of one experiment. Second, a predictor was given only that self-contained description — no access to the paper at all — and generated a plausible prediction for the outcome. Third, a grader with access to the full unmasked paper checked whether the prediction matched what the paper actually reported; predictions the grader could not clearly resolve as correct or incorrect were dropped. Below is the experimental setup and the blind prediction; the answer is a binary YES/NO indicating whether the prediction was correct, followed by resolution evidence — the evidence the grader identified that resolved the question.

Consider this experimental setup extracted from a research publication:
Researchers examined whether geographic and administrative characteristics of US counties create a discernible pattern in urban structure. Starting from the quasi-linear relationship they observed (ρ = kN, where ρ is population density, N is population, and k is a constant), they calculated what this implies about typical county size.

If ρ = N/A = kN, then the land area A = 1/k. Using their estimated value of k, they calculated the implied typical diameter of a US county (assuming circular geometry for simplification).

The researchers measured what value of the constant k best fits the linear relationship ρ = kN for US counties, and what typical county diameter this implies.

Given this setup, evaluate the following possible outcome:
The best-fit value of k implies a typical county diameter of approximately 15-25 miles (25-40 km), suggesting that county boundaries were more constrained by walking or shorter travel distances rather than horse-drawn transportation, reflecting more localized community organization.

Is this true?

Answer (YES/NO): NO